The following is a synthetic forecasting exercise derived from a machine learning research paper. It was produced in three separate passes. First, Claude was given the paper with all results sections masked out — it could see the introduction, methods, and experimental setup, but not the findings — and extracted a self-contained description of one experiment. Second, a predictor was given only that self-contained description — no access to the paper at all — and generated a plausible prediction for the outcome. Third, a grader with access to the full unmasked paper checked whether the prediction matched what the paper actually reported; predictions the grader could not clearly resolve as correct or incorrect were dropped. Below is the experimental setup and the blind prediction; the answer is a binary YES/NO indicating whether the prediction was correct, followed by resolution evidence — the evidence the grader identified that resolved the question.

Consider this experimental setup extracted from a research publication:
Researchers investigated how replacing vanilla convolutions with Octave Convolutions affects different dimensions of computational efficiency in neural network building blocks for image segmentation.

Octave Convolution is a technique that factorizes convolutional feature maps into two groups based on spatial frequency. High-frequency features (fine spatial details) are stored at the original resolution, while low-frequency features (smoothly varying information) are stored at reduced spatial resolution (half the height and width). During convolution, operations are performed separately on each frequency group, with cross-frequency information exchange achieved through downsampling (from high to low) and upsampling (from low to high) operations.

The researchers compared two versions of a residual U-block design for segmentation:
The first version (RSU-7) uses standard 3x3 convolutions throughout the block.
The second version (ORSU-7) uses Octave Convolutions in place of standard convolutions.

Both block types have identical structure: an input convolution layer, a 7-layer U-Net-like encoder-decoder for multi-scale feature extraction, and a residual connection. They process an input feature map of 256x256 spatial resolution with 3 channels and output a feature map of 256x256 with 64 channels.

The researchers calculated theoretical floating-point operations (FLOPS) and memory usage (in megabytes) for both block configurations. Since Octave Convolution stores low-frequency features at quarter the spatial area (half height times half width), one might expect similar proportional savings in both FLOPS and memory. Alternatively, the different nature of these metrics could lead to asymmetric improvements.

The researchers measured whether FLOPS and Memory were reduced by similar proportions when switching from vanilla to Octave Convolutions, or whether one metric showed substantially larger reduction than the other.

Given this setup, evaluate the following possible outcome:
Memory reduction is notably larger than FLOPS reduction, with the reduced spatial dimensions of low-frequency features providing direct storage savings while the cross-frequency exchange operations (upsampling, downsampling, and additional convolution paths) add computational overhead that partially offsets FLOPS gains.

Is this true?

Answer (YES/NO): NO